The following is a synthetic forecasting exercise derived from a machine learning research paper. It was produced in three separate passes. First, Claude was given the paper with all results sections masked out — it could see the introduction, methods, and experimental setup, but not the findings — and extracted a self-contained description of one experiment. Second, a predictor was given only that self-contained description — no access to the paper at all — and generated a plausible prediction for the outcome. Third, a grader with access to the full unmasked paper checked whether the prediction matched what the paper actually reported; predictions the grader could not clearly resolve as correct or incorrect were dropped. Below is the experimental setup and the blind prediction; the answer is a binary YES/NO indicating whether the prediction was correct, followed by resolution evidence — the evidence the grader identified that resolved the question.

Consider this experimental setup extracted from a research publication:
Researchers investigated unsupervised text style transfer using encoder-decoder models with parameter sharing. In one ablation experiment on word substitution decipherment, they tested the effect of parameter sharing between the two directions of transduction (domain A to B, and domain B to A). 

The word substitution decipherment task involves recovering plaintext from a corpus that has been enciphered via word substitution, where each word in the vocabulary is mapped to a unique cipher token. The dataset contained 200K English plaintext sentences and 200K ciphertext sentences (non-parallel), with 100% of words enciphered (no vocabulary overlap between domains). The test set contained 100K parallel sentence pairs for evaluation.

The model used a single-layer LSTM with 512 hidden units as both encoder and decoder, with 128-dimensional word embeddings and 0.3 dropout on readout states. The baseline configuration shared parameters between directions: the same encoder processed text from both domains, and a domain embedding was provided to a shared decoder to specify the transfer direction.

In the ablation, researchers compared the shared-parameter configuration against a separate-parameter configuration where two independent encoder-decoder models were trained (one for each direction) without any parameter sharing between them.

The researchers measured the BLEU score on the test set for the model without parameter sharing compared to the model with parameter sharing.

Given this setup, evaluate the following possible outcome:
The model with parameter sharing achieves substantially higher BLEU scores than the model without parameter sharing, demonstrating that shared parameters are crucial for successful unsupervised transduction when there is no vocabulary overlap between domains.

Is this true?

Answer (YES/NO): YES